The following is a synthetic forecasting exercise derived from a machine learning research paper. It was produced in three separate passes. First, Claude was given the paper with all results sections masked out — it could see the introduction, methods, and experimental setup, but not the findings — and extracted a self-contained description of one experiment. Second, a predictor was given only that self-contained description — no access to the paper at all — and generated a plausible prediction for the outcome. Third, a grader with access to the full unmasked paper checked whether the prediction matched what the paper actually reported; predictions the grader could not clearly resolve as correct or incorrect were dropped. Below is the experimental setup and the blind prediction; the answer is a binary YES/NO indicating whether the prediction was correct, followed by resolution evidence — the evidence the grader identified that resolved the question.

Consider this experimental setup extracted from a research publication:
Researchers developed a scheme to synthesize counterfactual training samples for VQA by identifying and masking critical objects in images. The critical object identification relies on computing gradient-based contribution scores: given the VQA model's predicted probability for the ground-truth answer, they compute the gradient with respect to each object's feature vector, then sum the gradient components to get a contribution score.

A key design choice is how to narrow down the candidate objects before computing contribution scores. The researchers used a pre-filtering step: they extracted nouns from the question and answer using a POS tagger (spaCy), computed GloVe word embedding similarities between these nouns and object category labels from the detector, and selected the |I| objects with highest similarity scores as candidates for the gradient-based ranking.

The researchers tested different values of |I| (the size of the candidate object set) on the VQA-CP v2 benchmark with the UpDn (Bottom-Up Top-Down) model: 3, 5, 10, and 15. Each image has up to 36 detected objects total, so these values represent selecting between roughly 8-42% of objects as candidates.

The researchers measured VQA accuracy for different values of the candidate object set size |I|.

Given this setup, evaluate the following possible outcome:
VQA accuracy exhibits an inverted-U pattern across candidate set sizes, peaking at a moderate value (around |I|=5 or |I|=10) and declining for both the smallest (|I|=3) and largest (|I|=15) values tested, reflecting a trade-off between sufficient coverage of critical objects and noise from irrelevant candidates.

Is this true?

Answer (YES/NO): NO